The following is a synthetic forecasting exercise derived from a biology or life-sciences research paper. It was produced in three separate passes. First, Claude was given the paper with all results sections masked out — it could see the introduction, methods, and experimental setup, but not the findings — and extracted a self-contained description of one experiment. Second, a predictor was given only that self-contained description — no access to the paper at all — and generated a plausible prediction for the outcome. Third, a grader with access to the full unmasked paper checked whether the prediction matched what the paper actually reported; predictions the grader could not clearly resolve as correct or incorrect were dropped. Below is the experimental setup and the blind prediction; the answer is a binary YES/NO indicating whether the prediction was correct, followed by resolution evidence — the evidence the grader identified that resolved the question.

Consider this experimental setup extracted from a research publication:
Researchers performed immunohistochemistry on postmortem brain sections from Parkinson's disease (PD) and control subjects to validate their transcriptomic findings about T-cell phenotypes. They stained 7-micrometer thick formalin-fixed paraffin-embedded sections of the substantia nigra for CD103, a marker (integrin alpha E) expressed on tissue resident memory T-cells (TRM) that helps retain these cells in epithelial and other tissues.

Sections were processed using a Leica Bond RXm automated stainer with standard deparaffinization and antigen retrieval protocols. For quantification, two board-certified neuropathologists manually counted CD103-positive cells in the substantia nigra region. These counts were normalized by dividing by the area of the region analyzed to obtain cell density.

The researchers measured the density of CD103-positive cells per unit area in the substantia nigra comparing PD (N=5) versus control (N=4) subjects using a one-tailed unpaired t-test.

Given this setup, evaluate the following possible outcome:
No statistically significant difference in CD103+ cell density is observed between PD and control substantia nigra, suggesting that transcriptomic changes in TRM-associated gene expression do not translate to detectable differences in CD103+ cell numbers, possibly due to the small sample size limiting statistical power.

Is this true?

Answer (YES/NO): NO